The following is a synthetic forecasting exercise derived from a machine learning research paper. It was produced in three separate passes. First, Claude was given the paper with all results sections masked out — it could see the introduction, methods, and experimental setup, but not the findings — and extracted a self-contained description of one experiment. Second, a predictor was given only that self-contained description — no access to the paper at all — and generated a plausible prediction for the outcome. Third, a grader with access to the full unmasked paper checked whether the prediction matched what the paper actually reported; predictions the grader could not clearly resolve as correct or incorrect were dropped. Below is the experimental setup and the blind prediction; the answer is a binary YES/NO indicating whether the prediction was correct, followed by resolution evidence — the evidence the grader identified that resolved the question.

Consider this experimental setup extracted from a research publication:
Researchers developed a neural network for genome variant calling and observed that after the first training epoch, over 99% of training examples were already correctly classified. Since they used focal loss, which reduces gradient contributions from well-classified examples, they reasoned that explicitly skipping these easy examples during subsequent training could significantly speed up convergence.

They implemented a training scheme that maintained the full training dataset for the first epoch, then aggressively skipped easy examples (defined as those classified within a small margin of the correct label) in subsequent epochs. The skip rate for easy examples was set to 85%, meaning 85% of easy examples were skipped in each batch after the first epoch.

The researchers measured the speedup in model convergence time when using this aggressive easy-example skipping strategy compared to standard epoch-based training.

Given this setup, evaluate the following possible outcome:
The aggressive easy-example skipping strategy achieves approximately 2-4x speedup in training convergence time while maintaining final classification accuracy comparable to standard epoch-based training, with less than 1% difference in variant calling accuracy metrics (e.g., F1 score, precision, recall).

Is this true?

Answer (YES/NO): NO